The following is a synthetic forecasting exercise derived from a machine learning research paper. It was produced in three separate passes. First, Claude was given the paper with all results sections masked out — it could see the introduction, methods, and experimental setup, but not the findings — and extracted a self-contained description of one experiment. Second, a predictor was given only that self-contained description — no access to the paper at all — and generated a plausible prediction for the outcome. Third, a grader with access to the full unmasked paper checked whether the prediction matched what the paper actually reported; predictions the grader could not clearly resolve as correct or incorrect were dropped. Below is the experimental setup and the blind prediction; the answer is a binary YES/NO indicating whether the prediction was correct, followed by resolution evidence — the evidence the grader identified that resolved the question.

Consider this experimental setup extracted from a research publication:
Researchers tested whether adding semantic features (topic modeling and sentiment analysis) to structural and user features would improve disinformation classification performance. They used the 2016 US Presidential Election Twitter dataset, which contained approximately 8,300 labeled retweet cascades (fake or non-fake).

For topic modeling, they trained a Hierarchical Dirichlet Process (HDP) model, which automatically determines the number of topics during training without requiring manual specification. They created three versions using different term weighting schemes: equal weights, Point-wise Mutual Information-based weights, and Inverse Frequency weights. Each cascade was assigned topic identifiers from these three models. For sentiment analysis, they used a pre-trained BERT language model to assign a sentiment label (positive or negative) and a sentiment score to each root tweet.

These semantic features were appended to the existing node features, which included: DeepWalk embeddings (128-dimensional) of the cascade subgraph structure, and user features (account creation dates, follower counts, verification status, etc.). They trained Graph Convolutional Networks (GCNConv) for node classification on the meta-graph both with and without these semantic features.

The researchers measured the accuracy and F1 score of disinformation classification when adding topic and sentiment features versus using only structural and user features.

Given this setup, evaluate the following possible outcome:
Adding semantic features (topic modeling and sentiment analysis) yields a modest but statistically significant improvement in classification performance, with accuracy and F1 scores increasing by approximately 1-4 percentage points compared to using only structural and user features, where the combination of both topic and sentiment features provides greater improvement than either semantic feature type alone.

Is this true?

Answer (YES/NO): NO